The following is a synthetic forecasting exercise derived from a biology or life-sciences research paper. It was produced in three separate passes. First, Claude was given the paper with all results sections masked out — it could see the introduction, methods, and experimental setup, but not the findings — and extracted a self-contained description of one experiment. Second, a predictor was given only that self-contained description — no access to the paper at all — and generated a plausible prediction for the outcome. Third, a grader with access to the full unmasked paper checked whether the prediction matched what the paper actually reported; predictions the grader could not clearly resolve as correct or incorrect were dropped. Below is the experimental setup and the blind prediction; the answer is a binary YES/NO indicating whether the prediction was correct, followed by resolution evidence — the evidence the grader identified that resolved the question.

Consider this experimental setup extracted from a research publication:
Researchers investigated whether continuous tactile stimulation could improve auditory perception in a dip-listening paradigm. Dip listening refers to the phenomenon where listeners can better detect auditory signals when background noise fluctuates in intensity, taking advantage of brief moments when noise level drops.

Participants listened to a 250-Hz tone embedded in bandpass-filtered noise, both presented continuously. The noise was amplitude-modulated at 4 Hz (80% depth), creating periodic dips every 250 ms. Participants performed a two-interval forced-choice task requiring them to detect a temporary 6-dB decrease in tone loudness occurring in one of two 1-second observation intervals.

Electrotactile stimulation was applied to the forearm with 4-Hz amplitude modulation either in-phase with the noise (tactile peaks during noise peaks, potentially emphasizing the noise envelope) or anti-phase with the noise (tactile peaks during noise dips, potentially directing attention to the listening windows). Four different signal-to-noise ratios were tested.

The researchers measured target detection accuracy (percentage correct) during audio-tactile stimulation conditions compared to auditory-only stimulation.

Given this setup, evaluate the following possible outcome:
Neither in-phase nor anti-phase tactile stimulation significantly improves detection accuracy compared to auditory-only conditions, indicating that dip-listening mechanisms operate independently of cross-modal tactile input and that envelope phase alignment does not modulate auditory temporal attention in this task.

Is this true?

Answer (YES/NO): NO